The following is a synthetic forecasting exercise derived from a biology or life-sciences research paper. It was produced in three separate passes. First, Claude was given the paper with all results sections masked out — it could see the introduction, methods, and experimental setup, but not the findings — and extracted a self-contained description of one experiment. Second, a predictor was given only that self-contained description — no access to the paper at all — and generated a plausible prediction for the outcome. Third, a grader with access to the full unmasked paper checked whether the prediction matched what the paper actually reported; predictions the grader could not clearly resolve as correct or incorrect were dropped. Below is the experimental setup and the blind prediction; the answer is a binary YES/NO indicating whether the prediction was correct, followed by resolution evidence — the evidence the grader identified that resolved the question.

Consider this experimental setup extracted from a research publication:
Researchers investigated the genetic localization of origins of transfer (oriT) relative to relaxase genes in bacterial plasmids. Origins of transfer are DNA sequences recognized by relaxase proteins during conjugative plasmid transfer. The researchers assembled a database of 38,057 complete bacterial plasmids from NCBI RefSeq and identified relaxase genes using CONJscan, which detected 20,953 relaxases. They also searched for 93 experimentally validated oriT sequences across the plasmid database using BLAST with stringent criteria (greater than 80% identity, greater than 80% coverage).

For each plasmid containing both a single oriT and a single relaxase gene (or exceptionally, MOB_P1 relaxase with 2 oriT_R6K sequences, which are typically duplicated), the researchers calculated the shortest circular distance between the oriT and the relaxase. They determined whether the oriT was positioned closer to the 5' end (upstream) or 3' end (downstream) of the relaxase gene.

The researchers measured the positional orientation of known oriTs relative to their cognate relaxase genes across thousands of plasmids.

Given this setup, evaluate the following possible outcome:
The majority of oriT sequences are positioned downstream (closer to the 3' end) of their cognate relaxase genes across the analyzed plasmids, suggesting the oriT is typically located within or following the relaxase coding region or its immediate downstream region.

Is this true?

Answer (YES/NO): NO